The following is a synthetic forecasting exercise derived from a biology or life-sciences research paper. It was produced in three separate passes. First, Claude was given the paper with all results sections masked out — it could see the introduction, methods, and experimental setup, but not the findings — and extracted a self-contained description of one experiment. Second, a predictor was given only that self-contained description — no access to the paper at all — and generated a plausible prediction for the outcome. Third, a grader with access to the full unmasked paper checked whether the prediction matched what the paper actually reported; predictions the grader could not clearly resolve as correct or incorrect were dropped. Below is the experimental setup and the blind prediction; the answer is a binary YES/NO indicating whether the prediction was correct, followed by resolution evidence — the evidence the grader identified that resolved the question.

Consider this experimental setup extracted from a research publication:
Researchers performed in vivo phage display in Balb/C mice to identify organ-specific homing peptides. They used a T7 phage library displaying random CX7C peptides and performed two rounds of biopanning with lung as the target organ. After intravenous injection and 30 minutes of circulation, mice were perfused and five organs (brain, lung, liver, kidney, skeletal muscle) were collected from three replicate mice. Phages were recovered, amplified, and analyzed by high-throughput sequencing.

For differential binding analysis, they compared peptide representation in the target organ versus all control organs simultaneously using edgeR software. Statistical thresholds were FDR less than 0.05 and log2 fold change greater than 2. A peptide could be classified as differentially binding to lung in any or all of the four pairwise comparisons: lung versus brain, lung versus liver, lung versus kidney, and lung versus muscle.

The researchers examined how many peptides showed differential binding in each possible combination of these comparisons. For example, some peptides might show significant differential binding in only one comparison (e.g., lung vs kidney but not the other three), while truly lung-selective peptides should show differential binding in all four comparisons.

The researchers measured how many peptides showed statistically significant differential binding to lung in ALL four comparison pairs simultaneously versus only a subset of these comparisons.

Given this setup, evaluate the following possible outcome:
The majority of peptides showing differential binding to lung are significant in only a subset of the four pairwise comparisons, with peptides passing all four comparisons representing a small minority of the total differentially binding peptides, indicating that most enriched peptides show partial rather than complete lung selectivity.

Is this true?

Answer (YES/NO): YES